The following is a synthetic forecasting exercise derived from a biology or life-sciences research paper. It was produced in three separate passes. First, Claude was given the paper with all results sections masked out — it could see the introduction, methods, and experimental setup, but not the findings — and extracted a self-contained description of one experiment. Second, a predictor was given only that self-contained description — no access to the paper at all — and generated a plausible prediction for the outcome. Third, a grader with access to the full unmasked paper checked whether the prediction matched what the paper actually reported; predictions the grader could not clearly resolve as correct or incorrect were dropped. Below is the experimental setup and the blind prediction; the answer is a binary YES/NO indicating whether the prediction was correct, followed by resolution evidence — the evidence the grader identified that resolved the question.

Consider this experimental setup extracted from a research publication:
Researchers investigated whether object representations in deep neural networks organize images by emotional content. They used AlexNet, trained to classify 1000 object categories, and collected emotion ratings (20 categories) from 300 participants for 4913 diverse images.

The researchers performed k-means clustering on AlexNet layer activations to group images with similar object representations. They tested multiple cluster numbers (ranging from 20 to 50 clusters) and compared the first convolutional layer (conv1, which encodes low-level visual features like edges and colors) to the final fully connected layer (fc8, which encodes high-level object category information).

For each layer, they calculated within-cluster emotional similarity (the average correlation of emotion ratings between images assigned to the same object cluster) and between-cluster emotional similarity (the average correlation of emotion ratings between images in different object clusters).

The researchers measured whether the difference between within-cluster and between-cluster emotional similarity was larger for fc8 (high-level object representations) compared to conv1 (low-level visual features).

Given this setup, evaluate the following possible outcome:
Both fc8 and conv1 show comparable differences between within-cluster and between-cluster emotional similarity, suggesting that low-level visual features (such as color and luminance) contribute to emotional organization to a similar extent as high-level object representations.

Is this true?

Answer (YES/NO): NO